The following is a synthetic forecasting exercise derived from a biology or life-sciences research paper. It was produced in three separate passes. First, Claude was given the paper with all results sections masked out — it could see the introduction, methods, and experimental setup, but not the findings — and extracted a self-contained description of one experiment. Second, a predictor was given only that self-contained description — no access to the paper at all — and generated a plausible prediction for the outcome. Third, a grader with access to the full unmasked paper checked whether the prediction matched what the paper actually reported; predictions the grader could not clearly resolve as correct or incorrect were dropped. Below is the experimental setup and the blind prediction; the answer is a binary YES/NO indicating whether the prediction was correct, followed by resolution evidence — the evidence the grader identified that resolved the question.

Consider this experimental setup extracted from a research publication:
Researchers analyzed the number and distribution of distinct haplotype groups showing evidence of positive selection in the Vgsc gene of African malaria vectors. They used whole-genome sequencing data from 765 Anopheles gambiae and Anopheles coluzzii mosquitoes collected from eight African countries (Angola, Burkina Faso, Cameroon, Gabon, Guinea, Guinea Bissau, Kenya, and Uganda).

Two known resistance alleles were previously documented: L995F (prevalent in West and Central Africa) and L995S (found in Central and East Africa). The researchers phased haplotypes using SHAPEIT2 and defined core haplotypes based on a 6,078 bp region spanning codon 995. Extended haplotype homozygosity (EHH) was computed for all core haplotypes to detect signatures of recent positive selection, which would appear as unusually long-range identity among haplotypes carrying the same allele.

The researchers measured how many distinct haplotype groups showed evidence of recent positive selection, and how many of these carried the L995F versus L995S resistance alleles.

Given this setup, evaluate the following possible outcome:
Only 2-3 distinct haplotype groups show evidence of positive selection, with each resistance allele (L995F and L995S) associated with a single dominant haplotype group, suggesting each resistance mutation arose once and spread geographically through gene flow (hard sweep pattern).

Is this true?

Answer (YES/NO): NO